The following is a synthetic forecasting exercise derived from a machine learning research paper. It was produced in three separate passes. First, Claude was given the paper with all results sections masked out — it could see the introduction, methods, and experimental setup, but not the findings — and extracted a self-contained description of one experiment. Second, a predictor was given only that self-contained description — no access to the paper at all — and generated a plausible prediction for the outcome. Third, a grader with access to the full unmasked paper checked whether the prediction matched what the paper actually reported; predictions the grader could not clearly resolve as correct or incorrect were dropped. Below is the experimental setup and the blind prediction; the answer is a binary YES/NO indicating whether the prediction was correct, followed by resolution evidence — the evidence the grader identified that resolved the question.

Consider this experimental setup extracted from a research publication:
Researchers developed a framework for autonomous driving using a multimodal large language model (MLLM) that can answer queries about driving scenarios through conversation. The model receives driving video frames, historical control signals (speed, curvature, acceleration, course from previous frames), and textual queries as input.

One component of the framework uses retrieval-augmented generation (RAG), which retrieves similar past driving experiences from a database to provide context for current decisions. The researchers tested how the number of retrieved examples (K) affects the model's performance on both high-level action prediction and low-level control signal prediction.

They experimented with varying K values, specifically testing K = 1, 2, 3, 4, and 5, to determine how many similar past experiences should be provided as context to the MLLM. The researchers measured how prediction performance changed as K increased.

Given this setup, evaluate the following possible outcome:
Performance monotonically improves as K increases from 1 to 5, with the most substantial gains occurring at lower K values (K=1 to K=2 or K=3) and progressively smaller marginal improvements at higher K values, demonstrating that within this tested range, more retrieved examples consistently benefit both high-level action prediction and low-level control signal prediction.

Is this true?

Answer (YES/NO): NO